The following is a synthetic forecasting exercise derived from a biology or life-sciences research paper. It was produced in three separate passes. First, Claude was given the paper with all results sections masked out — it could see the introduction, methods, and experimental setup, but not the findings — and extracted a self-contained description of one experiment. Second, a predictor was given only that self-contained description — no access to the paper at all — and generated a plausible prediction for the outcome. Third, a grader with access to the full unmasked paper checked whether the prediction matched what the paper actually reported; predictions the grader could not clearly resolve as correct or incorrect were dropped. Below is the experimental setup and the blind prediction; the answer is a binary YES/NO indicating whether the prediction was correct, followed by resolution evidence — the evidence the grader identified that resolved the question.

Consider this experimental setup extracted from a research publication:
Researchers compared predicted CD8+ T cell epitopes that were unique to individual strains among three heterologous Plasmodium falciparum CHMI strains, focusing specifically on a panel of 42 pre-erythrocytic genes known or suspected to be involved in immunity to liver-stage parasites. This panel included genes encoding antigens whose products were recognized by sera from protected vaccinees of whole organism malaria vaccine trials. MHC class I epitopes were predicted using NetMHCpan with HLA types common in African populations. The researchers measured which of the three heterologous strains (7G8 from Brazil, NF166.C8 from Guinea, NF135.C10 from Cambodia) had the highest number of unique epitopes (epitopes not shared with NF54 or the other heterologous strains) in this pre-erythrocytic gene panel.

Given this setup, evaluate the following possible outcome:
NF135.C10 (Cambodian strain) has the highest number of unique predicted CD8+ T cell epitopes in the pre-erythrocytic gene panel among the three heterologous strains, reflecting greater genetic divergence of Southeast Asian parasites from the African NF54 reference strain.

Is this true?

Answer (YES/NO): YES